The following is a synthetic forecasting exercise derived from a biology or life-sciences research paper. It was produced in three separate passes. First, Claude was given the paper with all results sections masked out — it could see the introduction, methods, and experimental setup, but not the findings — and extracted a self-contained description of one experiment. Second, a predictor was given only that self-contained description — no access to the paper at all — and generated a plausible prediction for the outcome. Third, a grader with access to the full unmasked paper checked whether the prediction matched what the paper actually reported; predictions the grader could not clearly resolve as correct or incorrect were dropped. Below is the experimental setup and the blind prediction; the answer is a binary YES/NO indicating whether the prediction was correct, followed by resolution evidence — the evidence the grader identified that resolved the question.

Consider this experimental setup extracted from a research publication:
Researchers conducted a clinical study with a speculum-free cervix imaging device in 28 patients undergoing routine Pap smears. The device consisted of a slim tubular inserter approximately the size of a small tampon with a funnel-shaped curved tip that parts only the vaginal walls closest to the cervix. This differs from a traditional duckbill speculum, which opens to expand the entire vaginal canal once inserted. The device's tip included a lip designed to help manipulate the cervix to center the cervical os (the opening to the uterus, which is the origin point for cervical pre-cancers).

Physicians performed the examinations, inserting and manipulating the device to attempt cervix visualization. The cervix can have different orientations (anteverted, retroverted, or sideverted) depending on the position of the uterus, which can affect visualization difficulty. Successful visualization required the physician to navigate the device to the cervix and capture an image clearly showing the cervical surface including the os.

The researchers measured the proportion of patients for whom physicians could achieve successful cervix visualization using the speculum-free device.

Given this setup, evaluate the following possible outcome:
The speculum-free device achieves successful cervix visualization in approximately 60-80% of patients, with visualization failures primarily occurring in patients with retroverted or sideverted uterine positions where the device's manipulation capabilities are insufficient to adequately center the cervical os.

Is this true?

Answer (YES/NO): NO